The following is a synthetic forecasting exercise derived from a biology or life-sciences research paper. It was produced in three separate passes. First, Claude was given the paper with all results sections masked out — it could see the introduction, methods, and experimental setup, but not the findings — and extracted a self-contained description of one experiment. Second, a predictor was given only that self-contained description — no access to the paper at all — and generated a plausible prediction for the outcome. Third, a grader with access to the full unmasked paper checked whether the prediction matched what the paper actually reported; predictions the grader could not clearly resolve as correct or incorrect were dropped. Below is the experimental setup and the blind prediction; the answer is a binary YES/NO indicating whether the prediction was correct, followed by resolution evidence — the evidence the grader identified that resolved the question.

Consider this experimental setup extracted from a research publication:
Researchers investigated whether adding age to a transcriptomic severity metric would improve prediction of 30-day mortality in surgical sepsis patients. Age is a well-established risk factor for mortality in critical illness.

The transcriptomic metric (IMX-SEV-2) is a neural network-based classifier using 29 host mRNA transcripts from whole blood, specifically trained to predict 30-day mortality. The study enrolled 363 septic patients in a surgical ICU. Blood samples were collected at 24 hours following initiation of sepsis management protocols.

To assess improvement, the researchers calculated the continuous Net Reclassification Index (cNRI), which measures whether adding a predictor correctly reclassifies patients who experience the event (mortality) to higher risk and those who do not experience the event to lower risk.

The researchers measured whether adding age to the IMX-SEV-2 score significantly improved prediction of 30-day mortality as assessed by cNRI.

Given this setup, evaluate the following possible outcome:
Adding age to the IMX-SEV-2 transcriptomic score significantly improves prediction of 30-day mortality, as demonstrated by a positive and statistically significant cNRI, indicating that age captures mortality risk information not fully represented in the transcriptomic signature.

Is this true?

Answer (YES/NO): NO